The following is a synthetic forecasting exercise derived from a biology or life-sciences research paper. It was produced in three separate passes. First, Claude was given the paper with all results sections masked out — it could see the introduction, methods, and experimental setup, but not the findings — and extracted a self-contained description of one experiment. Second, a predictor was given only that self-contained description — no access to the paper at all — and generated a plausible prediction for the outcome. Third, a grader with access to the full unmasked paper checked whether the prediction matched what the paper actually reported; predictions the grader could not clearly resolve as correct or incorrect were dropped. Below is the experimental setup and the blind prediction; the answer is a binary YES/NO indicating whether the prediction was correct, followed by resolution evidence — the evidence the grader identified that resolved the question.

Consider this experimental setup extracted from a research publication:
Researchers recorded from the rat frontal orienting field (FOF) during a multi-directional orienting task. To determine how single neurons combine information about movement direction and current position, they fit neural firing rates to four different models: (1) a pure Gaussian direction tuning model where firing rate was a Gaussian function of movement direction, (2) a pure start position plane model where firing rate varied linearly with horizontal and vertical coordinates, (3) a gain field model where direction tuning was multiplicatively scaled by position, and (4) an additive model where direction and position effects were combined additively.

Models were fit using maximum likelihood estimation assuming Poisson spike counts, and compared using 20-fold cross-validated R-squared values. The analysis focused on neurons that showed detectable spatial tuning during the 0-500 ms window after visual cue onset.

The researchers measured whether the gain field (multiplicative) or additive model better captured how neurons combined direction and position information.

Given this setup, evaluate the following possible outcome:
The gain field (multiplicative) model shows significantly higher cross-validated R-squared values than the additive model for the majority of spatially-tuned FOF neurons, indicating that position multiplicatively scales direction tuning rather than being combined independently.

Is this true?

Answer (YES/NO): YES